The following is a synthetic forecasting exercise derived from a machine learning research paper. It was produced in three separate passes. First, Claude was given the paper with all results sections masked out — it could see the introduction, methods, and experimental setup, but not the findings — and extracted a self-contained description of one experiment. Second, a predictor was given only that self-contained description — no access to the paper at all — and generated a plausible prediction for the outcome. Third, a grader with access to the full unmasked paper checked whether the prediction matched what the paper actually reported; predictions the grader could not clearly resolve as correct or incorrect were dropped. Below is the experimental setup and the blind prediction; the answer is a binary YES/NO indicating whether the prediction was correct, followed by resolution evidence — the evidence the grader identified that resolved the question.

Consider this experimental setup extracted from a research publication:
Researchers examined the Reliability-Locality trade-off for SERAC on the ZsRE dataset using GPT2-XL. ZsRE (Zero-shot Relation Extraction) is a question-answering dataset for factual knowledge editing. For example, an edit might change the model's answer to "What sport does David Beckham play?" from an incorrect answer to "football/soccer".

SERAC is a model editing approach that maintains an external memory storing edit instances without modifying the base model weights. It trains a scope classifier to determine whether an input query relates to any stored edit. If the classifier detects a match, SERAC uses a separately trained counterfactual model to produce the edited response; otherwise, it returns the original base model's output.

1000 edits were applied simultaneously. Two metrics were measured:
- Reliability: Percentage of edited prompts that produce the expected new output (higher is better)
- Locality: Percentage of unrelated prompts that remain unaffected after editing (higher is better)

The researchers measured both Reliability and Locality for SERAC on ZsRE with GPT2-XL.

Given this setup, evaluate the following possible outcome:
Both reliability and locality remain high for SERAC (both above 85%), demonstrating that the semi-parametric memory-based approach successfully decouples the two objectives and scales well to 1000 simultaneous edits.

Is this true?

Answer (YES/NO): NO